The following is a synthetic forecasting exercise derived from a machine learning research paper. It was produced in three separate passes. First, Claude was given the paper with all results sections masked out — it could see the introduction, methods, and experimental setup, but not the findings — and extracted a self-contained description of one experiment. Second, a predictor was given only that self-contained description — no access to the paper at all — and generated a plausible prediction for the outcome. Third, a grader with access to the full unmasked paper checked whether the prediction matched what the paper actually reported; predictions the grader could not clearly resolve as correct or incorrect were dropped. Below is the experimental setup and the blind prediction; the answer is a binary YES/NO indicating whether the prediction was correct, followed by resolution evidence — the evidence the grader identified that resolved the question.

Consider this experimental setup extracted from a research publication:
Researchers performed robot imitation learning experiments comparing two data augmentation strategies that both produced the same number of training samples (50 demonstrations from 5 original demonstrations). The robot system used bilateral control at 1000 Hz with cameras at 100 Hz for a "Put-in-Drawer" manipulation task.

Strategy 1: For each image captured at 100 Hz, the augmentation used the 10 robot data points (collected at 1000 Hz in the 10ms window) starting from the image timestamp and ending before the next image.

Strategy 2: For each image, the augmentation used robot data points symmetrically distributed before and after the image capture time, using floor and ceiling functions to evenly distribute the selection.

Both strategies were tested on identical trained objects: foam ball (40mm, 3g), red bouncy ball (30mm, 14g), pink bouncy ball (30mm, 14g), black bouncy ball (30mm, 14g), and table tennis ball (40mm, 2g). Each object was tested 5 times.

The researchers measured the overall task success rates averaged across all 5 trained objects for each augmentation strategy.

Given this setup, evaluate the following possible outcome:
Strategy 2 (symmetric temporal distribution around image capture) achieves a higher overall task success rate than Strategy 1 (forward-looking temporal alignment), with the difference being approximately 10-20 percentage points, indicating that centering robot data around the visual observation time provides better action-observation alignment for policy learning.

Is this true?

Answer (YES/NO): YES